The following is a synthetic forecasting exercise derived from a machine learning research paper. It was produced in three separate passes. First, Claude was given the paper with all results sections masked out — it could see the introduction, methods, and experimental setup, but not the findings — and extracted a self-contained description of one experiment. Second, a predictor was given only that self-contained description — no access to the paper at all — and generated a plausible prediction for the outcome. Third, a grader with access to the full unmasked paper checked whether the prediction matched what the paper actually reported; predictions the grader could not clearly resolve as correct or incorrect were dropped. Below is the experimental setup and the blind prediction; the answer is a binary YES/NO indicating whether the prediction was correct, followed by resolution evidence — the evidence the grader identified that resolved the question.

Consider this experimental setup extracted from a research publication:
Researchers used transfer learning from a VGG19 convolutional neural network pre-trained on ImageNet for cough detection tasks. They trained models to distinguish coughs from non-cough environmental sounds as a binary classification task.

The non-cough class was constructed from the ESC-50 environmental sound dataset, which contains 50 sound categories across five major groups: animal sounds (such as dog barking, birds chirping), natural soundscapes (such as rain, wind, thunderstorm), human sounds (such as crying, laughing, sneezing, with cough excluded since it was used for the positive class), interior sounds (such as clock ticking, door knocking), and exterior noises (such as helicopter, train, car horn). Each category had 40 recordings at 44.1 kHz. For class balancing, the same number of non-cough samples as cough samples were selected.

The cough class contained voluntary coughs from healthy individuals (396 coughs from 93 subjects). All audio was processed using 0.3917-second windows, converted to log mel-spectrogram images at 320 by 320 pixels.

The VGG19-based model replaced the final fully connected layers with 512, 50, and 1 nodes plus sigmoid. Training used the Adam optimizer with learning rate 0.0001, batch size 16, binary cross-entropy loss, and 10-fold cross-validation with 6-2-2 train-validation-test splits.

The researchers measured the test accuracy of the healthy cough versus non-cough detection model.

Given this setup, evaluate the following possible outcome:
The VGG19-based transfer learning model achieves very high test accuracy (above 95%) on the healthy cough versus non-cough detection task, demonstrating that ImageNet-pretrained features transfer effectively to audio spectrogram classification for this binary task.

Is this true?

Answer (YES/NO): NO